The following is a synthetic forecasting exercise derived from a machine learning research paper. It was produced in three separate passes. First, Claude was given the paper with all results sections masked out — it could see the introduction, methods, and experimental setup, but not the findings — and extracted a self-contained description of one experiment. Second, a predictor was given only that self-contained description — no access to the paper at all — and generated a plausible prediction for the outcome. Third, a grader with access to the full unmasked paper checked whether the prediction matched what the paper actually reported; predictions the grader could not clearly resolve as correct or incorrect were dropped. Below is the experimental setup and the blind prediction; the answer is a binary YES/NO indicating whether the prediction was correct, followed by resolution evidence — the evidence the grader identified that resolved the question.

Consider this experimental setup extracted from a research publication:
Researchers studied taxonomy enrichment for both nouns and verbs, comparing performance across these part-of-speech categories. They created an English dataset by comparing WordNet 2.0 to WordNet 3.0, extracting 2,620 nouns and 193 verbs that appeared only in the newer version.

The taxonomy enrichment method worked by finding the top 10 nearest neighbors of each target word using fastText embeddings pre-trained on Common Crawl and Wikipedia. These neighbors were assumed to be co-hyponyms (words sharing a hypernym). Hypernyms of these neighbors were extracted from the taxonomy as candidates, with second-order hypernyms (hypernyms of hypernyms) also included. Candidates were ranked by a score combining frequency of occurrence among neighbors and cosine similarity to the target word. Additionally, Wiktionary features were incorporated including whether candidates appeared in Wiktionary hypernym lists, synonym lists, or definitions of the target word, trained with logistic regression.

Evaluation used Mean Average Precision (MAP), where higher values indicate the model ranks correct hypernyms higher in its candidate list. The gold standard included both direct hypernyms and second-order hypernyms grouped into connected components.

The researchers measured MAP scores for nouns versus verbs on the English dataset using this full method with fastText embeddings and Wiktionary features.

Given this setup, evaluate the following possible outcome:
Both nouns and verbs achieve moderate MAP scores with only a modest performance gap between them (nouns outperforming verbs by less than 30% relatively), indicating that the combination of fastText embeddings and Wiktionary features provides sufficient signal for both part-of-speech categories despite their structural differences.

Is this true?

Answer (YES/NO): NO